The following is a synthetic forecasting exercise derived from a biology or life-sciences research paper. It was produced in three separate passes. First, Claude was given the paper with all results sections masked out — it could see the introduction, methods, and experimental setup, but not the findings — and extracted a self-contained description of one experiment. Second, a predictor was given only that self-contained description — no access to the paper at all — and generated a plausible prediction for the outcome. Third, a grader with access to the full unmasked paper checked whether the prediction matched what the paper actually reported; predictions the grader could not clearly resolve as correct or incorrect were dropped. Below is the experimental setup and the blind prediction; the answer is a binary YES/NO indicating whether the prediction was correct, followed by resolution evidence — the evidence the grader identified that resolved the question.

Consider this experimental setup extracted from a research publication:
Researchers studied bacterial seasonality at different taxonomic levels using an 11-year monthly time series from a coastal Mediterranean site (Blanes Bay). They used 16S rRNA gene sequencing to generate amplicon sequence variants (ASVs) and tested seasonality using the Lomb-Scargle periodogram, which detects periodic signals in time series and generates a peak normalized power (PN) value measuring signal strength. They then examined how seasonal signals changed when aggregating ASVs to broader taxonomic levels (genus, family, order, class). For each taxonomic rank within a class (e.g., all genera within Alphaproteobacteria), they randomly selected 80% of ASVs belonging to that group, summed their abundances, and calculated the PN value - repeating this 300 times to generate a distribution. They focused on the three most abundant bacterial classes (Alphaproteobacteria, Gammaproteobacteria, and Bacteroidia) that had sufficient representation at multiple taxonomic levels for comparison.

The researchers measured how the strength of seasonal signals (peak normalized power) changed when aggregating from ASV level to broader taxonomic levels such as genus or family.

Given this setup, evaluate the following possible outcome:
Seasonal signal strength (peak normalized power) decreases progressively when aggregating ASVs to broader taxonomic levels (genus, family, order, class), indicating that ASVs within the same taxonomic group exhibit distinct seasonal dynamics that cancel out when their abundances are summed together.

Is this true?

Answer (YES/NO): NO